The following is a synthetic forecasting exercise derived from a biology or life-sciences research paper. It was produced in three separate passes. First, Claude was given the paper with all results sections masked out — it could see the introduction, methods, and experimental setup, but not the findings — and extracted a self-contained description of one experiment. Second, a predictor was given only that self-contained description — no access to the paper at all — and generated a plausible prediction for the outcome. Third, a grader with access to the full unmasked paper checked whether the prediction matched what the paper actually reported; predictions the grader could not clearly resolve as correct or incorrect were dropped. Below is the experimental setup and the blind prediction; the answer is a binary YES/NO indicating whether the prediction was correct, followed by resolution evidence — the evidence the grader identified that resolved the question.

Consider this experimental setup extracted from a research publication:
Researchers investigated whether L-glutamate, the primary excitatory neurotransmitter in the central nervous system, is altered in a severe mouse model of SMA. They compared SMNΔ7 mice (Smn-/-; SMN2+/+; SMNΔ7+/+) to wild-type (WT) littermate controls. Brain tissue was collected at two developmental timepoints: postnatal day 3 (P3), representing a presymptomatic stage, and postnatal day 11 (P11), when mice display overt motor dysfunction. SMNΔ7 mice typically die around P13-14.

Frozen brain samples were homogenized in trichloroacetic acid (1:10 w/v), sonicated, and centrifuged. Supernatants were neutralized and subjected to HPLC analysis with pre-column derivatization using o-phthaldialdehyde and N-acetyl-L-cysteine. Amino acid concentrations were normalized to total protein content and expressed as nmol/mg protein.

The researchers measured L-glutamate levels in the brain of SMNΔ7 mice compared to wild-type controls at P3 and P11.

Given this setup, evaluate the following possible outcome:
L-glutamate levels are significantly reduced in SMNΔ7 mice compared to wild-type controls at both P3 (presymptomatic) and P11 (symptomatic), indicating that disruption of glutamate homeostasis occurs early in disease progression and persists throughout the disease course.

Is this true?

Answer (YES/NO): NO